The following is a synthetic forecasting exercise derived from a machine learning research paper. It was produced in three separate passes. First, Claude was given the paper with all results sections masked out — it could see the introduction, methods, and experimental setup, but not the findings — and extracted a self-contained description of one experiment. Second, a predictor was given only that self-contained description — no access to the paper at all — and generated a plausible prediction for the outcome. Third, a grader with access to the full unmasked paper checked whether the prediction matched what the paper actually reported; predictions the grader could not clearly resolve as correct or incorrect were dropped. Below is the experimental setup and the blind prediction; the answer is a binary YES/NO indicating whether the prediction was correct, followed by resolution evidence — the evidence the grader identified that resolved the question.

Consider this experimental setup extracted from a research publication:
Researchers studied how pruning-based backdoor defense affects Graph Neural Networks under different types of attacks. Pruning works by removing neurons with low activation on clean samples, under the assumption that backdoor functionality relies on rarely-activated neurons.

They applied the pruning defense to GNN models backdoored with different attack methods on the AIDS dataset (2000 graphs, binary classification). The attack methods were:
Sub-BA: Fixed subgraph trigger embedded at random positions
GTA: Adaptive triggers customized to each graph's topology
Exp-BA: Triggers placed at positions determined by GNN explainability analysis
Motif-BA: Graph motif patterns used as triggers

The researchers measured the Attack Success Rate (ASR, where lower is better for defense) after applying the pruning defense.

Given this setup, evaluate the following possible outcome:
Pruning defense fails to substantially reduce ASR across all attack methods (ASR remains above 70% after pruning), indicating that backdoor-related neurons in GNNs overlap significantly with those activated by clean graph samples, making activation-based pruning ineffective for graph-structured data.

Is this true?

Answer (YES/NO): NO